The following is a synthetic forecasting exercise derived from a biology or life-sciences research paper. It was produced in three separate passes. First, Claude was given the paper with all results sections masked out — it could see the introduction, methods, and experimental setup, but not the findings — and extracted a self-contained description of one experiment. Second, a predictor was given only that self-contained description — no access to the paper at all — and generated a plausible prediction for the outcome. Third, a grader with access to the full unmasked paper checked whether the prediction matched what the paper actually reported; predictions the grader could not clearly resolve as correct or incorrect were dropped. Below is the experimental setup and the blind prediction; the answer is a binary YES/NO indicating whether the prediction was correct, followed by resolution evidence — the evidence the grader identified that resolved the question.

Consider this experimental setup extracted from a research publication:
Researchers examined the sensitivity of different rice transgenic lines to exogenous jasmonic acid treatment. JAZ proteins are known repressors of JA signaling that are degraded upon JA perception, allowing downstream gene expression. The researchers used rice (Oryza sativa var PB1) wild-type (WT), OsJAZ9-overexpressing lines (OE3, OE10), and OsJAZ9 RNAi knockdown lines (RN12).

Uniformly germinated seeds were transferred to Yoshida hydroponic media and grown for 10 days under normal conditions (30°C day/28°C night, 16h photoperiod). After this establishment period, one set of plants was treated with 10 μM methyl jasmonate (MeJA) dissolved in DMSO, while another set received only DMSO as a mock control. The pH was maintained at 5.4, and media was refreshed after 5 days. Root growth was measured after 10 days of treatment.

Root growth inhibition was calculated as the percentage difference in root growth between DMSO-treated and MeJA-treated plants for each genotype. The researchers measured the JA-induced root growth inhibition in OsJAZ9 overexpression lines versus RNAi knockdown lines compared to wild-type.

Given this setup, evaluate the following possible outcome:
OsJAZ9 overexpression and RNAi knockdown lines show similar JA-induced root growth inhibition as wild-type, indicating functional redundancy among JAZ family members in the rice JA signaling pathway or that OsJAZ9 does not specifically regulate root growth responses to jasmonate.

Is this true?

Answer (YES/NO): NO